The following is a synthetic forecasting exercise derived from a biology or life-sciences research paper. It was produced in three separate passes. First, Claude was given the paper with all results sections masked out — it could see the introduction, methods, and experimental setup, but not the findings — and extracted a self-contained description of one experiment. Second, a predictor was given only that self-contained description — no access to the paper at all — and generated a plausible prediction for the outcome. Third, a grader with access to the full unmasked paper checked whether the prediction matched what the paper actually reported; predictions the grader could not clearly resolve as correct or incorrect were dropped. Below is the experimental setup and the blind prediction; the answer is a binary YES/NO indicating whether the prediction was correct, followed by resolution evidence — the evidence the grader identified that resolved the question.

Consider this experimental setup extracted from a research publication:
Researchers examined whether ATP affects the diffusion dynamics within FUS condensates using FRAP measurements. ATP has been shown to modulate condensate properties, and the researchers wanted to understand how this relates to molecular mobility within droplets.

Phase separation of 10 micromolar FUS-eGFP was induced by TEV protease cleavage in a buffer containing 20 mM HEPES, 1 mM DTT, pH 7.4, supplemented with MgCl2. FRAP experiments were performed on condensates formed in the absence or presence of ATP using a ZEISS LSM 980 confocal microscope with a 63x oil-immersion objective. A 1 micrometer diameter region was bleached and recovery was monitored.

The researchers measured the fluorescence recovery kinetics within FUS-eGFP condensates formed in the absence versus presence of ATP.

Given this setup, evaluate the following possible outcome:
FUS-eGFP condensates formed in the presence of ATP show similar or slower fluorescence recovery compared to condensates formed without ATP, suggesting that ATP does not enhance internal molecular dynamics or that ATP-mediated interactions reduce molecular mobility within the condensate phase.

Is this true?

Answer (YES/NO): NO